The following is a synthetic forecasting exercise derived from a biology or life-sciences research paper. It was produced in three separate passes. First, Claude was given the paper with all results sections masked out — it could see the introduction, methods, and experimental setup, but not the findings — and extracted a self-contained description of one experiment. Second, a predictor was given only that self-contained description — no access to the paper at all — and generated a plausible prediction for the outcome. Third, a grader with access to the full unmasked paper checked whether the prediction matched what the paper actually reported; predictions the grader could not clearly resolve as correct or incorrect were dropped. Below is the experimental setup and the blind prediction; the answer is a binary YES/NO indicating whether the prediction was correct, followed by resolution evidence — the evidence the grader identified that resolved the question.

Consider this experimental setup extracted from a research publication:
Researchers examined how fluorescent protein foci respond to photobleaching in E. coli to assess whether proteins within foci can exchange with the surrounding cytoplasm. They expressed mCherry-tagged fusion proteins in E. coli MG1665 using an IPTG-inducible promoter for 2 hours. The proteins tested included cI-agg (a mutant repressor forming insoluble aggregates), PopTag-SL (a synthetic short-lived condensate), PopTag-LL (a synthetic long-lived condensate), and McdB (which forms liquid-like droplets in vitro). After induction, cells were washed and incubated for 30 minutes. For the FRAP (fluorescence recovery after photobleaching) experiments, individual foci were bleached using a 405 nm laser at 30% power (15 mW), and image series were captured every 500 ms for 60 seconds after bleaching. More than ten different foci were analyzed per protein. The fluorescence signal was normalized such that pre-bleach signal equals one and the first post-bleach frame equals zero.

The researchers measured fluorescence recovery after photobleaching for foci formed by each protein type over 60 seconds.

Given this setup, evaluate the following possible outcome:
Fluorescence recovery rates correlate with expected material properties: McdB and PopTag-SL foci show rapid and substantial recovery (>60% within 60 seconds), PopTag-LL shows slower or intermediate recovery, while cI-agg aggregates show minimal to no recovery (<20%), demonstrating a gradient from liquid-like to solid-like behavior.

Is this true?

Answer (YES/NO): NO